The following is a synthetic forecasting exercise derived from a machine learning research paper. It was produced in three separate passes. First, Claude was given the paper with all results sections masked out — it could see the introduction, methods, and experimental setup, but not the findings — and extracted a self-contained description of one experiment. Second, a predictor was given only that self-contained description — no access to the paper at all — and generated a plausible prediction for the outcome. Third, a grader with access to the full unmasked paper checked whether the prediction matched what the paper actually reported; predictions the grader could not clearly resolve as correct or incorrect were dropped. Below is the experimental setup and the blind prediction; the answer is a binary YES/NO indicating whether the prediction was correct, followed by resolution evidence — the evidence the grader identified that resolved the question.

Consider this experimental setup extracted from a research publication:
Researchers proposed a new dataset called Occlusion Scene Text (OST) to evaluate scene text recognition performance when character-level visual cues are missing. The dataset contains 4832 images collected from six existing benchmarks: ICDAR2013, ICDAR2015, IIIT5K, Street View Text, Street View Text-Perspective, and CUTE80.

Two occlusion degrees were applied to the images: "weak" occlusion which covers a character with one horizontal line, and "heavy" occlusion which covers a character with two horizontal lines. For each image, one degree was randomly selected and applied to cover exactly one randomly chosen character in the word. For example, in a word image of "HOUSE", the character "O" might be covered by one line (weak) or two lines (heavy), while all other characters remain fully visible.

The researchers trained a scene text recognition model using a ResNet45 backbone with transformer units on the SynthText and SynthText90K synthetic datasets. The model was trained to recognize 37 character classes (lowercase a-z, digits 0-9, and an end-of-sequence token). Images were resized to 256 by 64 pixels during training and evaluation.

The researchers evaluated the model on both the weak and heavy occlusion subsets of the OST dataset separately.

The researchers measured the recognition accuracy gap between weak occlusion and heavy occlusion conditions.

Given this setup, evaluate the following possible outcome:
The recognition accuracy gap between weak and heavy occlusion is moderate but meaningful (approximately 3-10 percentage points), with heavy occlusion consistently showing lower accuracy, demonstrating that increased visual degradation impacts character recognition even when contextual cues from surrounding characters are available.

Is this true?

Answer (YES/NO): NO